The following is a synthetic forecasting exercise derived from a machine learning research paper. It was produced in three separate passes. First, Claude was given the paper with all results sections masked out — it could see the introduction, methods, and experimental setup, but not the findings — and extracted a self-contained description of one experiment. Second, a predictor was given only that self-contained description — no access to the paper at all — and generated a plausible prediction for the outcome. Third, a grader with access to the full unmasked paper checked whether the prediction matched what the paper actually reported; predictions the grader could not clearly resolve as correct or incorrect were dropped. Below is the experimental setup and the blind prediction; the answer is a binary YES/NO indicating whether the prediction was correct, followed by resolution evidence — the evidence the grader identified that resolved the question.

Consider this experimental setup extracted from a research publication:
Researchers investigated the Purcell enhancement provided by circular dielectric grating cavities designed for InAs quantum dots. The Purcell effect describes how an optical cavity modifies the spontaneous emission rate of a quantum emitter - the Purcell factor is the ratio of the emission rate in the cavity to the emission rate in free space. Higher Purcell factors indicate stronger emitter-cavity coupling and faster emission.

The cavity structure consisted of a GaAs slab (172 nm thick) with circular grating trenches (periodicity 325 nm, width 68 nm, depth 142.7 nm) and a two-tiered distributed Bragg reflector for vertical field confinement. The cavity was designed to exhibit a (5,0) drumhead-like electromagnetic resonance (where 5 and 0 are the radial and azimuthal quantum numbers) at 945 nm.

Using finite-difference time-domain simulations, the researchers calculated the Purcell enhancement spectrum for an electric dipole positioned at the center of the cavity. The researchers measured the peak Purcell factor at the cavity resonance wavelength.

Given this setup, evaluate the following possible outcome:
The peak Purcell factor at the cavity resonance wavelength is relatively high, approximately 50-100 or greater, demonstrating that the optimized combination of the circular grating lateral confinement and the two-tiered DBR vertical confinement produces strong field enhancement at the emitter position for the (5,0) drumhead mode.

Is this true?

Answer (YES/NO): NO